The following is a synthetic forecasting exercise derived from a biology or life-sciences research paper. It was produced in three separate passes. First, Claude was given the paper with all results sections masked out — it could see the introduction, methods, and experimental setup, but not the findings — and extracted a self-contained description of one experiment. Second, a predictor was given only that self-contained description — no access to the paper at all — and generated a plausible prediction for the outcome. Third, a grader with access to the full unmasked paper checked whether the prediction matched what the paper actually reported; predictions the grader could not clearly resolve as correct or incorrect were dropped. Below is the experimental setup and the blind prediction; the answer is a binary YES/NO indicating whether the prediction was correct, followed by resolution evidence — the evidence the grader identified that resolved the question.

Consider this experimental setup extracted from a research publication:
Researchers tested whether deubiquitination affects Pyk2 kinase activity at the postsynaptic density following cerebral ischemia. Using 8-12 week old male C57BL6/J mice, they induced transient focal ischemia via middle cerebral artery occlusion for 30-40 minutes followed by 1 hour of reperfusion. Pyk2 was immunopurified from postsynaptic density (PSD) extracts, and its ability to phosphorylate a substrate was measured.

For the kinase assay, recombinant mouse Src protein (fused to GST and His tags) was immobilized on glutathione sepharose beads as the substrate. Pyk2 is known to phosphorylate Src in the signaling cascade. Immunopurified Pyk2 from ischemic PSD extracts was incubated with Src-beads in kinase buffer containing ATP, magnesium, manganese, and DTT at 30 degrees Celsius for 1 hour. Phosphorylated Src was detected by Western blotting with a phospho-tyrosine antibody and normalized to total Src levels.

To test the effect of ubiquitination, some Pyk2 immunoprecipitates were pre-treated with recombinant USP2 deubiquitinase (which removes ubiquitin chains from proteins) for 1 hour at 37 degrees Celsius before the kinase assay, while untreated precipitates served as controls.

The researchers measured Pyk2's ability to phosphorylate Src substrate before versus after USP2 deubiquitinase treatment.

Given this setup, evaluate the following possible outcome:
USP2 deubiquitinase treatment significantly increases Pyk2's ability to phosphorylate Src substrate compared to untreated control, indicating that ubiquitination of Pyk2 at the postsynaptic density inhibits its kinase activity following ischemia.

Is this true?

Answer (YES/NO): NO